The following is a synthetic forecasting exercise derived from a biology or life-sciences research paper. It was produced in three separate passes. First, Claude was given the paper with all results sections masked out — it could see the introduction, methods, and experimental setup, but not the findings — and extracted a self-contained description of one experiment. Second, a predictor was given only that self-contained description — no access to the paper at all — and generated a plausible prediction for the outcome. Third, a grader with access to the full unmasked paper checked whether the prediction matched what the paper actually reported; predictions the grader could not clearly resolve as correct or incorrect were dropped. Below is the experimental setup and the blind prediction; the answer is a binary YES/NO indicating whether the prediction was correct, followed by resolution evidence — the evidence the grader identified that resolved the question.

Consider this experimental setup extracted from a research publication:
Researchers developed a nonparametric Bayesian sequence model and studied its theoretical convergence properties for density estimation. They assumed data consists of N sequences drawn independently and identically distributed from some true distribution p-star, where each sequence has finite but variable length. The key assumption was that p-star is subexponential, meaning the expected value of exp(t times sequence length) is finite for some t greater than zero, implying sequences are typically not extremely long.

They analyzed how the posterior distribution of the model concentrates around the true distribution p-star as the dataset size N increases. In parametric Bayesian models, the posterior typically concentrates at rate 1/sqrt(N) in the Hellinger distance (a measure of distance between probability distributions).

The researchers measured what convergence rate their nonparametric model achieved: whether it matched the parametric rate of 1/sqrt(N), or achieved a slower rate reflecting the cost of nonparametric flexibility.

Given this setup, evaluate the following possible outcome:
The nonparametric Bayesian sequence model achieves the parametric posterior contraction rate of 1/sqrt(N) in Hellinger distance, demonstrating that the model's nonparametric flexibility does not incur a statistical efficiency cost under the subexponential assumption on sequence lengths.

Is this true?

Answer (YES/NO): NO